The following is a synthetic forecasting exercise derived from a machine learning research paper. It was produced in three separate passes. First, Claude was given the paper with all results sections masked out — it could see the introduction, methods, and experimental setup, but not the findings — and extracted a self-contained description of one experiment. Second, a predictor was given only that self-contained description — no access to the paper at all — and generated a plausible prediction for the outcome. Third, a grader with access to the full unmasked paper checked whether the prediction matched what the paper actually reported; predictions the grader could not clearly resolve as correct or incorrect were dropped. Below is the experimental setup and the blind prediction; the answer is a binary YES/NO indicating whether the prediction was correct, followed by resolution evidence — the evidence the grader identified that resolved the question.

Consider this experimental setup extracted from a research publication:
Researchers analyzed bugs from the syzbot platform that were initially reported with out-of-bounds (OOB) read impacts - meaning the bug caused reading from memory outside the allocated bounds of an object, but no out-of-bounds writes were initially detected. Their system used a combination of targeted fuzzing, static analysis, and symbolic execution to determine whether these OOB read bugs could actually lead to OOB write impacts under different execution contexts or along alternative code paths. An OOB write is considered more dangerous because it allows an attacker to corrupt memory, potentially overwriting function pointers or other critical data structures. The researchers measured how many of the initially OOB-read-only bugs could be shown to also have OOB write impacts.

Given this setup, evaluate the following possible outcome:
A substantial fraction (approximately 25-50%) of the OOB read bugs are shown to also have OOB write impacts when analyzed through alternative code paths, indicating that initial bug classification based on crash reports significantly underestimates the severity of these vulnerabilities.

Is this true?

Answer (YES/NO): YES